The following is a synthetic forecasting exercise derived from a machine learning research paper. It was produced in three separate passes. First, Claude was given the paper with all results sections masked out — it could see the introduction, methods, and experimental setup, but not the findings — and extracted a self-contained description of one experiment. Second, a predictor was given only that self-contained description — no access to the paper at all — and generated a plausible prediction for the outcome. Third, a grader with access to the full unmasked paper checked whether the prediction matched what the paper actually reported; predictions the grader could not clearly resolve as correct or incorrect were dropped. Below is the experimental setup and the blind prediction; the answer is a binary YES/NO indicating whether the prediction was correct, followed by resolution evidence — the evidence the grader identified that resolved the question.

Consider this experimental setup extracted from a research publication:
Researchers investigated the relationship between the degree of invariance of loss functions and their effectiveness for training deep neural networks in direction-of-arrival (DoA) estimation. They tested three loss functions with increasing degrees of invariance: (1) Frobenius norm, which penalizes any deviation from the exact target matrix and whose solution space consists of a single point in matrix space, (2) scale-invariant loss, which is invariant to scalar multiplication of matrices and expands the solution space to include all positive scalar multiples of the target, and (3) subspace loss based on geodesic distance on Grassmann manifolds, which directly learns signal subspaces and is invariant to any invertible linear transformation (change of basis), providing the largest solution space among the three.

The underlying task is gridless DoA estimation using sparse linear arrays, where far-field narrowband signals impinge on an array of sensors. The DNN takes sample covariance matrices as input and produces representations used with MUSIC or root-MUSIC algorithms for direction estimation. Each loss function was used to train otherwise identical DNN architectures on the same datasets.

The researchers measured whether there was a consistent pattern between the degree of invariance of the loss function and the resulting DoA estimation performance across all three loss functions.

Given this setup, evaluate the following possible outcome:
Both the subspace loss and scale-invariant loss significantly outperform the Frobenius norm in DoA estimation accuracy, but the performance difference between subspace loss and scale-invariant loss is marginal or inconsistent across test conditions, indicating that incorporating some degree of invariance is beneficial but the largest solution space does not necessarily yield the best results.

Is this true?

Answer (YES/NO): NO